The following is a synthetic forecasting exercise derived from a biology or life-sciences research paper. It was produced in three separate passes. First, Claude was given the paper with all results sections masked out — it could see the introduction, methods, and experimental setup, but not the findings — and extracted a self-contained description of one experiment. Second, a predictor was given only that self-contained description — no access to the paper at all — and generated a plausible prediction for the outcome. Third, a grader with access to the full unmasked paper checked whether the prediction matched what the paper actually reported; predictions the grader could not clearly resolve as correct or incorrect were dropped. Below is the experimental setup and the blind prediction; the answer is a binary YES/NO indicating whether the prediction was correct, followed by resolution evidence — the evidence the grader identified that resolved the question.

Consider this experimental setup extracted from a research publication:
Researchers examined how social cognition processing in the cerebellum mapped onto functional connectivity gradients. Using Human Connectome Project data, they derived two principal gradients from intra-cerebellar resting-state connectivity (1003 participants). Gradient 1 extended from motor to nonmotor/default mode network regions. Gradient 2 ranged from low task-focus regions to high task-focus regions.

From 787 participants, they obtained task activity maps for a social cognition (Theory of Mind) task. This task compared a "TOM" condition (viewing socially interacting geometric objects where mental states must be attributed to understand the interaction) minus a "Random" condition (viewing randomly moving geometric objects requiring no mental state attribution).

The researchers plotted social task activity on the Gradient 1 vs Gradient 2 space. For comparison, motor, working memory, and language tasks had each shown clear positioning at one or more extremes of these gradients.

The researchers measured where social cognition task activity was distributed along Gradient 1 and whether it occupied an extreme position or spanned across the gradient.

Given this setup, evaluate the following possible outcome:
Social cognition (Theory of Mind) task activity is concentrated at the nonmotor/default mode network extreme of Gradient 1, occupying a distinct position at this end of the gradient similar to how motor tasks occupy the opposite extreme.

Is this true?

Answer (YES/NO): NO